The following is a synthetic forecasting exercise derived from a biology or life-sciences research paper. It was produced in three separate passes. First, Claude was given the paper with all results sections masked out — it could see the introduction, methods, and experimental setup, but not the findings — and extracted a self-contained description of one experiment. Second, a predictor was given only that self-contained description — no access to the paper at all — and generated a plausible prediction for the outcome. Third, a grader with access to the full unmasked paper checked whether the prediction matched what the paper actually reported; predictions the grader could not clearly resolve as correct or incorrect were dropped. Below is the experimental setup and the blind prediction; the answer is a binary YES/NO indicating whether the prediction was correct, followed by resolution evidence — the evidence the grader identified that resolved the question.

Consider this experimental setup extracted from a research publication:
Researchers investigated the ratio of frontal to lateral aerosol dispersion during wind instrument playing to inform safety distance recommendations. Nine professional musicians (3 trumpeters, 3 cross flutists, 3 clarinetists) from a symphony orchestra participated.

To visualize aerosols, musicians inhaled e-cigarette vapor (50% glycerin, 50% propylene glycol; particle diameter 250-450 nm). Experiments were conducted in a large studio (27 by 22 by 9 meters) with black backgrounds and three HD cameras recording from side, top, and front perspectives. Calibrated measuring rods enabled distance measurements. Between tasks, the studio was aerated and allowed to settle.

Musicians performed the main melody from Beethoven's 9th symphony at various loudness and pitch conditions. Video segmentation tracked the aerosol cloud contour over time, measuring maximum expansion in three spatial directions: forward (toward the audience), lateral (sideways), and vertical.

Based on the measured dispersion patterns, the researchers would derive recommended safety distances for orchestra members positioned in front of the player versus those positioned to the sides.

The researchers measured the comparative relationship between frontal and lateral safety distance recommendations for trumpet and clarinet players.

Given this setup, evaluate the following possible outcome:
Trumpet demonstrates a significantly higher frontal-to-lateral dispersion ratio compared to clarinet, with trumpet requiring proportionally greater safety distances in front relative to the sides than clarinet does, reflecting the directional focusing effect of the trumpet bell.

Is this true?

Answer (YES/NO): NO